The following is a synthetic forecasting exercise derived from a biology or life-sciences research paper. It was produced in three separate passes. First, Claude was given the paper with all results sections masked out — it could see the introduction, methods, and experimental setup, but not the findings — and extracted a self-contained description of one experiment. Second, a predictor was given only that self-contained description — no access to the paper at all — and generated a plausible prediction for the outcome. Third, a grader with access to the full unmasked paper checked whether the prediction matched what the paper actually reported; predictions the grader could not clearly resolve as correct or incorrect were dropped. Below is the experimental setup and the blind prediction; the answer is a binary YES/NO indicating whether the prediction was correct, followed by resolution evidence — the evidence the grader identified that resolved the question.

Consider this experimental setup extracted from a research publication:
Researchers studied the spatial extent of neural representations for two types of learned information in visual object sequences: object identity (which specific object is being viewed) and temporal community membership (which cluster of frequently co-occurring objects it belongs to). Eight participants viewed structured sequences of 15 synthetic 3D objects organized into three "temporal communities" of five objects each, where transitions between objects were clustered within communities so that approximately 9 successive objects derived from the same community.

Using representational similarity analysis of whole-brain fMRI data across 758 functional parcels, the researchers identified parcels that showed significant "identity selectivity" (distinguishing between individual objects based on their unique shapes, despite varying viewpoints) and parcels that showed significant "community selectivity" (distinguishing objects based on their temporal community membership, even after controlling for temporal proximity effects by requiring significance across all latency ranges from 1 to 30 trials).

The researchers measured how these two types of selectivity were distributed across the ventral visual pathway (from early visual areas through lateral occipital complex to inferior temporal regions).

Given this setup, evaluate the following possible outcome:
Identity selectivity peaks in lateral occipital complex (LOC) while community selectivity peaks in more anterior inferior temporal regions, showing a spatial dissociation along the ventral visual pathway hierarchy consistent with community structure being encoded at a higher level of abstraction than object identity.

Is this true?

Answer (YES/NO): NO